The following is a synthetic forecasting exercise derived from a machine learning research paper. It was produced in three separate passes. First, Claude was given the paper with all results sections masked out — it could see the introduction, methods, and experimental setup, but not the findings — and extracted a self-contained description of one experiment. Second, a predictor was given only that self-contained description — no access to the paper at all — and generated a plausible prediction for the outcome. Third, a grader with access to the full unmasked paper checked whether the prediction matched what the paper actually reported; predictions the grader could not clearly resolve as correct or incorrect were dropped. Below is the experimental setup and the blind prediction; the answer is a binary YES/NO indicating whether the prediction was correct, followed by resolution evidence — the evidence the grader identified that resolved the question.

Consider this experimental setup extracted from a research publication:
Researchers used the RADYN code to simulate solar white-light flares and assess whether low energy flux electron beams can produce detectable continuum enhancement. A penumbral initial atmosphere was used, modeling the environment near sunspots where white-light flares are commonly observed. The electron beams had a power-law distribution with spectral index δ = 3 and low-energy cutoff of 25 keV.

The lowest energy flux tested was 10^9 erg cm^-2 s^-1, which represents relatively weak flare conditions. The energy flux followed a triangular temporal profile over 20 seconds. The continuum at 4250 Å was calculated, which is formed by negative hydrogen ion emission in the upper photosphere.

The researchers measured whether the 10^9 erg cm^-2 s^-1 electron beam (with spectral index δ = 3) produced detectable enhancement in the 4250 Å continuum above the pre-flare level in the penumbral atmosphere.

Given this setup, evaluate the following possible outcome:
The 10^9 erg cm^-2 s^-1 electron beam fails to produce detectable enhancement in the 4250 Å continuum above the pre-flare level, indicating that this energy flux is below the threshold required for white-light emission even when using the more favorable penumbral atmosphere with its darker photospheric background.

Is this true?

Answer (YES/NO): YES